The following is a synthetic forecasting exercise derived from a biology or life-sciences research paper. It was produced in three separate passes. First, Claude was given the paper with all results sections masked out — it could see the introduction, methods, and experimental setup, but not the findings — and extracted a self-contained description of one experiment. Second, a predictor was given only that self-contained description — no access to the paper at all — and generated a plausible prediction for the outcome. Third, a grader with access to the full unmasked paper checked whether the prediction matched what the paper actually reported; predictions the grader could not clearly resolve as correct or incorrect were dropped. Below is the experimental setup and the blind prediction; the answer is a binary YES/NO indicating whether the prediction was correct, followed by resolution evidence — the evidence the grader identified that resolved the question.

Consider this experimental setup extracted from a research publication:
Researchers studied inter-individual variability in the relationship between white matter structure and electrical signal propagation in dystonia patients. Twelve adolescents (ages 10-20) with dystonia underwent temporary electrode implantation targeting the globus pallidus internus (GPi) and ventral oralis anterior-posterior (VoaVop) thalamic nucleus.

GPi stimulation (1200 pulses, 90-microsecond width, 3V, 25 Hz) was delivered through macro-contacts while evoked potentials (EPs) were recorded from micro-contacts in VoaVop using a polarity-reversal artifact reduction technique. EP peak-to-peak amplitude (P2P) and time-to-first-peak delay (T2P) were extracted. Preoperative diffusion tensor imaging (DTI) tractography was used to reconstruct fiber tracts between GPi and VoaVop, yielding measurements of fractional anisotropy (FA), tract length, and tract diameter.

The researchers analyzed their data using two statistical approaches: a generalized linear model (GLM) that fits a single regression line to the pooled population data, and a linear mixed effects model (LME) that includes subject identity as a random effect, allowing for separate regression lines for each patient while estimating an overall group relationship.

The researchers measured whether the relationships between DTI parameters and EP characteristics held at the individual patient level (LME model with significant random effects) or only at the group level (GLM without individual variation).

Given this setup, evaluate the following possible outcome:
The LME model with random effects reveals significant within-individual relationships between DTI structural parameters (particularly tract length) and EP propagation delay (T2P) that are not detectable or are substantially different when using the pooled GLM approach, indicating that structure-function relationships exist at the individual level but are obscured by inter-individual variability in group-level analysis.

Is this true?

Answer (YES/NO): NO